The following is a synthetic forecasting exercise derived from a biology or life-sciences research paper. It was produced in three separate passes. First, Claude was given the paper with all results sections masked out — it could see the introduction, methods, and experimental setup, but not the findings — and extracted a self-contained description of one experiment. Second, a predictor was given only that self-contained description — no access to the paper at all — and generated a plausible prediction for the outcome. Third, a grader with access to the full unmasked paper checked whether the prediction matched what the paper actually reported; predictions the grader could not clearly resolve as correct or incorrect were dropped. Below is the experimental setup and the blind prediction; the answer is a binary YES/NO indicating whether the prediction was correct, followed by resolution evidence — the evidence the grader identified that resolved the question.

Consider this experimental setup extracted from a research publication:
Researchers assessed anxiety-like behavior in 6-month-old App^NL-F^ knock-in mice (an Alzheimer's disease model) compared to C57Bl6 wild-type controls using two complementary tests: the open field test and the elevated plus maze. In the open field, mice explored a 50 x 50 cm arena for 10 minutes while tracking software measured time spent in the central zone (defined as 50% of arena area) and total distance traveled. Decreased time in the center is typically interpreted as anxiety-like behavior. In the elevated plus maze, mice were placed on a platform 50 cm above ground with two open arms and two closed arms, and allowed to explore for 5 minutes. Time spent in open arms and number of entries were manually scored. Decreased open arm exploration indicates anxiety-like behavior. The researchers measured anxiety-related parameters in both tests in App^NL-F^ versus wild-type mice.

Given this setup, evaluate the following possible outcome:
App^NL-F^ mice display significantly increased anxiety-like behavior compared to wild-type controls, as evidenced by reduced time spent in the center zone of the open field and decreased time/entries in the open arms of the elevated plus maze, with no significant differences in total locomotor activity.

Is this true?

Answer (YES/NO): NO